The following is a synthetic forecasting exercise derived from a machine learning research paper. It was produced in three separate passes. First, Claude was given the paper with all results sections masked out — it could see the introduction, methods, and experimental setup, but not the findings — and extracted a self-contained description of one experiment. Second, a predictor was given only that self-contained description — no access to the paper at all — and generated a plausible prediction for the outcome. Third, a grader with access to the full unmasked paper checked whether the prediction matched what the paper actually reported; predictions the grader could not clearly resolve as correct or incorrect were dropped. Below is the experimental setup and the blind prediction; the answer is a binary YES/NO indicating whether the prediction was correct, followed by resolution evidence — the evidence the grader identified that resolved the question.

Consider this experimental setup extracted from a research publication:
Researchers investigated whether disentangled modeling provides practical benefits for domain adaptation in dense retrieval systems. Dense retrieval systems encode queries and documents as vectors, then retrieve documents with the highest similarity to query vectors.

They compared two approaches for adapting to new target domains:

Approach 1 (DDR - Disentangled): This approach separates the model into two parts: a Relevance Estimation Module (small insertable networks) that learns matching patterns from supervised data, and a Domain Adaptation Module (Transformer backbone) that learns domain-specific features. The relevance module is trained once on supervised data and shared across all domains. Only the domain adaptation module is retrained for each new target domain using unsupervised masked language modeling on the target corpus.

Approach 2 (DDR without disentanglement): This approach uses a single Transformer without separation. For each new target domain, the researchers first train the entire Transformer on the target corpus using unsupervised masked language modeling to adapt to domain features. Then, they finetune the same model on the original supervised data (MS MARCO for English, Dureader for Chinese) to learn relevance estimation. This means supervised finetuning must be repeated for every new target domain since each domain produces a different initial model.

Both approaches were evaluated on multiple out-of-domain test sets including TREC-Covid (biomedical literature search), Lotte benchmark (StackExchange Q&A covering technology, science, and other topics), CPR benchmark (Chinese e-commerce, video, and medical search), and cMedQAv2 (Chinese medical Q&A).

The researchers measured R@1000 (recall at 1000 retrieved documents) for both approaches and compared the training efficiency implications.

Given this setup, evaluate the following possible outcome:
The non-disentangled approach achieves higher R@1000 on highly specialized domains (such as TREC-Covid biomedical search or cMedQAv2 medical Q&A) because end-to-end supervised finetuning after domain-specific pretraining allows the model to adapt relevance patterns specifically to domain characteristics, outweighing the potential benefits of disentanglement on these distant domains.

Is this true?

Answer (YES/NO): NO